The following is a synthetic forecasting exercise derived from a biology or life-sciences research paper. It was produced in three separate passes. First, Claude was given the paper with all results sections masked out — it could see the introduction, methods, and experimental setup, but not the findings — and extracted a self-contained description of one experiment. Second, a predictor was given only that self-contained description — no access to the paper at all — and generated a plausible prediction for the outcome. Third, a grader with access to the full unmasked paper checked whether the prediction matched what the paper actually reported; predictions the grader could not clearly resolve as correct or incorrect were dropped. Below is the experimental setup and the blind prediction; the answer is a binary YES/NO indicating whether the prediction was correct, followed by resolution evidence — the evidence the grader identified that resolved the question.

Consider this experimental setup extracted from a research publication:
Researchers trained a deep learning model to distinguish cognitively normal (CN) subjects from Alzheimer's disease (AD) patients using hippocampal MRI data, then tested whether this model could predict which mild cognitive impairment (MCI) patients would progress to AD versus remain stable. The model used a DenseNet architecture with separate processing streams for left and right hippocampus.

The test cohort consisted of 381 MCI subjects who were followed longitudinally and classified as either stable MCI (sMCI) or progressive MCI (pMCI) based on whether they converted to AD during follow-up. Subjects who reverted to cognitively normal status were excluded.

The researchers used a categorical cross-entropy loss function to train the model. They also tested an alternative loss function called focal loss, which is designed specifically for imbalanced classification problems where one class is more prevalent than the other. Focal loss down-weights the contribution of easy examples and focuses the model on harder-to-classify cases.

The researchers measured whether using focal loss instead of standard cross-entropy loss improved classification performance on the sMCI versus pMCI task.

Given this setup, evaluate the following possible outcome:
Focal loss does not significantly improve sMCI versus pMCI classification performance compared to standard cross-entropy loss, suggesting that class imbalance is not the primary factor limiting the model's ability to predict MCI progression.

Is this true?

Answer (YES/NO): YES